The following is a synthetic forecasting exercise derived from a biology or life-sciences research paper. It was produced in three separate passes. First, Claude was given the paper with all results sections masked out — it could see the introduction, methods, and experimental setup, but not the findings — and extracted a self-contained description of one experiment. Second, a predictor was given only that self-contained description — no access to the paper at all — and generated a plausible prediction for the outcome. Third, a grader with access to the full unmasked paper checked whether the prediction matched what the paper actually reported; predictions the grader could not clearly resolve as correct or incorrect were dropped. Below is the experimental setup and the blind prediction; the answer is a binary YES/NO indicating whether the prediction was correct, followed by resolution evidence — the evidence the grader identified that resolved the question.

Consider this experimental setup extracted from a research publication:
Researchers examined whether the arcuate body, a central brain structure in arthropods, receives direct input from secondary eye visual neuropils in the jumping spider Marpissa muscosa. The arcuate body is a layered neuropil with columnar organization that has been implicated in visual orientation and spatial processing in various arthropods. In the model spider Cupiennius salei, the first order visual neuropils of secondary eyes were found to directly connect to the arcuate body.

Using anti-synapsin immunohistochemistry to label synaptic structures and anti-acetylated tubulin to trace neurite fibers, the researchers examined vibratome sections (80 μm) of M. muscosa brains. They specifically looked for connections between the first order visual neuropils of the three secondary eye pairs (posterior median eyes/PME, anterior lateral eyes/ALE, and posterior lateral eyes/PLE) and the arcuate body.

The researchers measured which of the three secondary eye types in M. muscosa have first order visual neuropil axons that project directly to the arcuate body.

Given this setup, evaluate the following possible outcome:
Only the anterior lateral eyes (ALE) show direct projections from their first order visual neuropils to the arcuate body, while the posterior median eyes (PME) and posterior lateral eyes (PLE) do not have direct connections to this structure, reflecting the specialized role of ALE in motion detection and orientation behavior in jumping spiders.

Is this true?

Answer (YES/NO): NO